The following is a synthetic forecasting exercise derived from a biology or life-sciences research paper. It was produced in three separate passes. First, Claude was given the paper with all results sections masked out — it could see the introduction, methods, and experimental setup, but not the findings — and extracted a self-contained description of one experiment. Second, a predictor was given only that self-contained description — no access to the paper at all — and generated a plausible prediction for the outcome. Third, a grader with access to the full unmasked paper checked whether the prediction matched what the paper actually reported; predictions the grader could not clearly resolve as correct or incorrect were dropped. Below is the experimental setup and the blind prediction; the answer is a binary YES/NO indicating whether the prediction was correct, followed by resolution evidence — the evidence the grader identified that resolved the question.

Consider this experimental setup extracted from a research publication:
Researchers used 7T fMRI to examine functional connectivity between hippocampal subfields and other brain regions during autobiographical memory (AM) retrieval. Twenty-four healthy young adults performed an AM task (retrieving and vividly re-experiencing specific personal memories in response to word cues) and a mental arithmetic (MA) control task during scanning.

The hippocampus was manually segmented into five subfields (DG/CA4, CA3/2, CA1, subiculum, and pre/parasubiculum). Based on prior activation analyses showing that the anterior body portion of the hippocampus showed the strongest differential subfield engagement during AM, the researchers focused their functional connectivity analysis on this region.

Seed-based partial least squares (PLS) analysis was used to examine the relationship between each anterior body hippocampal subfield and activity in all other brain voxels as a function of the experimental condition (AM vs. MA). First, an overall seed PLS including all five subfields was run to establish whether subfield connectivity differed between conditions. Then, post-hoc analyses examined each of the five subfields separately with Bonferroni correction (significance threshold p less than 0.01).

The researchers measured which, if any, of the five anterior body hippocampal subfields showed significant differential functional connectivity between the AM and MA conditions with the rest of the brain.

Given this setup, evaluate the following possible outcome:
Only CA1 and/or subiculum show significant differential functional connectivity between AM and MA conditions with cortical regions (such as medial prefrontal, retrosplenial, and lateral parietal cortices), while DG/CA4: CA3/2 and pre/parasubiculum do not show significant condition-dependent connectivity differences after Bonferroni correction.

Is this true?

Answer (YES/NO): NO